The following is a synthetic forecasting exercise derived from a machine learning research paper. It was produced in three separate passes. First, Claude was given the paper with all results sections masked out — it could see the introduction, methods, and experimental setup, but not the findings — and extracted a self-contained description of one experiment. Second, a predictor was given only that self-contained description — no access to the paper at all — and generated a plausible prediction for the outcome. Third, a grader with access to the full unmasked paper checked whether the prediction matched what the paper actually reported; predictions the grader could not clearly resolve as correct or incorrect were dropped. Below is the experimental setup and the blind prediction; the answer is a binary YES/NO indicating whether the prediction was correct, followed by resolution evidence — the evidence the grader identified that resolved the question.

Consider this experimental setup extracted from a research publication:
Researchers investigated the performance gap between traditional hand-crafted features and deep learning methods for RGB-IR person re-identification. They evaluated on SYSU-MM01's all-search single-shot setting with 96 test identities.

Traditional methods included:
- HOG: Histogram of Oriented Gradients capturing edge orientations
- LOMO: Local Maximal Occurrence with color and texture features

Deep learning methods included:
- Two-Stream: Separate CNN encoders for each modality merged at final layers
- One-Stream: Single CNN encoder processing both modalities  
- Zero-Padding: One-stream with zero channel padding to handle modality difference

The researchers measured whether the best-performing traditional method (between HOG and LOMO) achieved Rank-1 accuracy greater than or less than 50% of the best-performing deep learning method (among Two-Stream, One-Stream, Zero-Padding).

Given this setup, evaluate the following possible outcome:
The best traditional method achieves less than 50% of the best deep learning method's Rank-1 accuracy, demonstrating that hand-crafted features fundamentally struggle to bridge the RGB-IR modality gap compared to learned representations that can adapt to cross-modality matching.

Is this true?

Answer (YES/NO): YES